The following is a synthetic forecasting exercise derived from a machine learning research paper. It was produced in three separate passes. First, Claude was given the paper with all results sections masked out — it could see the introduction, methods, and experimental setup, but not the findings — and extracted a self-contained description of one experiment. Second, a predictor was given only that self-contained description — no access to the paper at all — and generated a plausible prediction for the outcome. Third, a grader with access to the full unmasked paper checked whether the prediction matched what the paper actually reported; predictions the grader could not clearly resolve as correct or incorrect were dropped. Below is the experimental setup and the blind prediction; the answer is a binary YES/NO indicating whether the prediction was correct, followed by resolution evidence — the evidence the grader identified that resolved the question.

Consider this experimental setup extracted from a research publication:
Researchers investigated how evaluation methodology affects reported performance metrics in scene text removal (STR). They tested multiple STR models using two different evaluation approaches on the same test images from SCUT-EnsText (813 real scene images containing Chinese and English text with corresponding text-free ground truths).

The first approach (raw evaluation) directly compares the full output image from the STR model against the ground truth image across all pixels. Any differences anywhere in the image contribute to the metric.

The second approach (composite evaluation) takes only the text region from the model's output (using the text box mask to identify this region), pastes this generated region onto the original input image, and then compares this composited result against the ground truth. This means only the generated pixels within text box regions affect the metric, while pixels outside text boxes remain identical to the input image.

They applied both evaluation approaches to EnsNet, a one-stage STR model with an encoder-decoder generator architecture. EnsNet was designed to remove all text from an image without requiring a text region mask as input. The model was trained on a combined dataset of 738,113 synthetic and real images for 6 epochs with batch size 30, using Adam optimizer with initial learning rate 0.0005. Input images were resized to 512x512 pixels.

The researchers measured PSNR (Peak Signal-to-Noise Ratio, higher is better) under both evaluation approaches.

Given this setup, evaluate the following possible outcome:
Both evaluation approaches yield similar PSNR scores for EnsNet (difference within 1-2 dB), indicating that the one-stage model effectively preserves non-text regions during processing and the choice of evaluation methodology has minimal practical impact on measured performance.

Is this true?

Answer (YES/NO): NO